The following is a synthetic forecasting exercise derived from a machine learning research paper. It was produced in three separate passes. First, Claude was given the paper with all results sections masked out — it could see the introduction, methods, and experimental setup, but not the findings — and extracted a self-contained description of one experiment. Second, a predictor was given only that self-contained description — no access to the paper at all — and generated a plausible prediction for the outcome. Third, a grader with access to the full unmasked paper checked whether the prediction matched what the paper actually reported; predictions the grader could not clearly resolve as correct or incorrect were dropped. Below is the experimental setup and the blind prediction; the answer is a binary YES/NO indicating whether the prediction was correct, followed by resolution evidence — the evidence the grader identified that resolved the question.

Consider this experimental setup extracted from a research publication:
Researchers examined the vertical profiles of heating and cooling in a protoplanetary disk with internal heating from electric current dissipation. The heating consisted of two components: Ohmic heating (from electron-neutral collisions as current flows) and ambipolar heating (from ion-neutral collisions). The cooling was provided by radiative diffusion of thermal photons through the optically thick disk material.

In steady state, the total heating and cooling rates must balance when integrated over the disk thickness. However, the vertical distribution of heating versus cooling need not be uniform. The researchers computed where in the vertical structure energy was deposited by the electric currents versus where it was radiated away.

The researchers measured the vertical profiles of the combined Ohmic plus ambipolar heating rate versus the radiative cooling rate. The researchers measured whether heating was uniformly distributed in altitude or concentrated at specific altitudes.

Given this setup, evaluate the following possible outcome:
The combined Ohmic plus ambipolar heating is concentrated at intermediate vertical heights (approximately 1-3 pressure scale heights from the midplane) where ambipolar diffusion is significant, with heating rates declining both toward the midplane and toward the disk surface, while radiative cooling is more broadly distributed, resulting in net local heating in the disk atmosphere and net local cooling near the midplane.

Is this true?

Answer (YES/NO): NO